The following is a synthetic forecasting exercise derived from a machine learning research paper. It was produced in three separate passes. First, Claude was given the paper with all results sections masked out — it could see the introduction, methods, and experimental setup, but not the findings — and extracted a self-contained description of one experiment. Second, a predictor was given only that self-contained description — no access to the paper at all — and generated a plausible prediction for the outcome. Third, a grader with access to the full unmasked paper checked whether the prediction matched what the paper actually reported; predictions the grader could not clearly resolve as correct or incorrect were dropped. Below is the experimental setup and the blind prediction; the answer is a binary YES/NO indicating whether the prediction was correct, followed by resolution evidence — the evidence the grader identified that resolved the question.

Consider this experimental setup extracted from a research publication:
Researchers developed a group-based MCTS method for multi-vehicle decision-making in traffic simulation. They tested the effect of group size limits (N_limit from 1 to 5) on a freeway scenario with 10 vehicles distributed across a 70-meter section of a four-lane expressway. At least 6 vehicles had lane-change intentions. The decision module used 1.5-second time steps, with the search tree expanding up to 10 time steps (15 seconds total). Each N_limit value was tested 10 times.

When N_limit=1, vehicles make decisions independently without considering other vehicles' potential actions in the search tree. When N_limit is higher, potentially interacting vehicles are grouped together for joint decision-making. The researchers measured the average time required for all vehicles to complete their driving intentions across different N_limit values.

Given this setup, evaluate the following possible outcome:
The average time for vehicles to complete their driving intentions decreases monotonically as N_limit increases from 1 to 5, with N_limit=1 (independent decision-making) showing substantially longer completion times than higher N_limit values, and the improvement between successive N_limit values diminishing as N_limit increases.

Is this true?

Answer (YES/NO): NO